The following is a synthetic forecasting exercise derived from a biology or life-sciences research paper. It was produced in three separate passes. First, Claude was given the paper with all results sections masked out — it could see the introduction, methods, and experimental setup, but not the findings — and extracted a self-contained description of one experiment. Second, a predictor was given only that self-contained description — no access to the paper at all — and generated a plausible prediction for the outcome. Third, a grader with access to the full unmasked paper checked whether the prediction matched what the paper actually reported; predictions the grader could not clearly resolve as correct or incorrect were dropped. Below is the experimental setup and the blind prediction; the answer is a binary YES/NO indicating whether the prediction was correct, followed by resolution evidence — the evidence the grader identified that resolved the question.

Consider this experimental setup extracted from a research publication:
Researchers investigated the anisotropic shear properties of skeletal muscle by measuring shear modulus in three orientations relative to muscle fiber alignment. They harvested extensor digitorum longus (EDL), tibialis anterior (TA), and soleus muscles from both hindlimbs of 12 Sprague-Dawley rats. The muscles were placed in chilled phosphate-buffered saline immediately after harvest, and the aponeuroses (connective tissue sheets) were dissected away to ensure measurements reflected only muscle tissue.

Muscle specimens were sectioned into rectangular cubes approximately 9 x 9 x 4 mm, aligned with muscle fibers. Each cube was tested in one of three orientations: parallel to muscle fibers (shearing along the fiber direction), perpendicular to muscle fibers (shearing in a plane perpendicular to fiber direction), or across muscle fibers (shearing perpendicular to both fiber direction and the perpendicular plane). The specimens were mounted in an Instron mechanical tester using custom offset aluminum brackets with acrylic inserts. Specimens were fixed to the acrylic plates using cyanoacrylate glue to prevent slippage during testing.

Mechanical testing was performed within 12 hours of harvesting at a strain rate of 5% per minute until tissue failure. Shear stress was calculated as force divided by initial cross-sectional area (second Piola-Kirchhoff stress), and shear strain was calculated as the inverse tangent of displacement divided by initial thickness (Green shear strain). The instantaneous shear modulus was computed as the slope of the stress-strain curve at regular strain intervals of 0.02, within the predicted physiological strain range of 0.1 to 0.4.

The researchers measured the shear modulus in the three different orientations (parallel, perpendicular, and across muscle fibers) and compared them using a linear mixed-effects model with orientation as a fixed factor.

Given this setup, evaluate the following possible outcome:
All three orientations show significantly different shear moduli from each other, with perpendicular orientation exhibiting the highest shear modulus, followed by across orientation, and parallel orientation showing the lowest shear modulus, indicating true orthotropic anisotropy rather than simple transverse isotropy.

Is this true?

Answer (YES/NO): NO